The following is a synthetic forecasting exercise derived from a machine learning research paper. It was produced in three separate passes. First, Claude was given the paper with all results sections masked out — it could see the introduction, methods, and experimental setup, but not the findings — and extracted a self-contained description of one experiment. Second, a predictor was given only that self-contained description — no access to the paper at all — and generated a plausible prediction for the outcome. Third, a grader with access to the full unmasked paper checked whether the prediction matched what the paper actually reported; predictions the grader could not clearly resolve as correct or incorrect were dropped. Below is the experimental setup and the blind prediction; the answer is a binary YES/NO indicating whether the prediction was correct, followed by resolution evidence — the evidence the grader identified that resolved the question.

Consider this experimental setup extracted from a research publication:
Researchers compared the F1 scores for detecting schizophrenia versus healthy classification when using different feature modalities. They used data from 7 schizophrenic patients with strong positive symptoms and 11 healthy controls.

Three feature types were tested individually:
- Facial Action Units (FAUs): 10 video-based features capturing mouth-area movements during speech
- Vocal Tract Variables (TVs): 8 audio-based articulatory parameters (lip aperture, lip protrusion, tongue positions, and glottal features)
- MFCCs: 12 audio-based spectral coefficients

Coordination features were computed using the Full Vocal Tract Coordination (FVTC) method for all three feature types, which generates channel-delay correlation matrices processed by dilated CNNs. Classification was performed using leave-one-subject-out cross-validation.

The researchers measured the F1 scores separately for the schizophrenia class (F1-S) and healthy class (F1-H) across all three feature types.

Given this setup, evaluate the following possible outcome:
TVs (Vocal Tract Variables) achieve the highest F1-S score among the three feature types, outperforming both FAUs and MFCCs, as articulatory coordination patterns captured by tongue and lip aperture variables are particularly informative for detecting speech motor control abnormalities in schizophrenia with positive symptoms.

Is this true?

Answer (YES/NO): NO